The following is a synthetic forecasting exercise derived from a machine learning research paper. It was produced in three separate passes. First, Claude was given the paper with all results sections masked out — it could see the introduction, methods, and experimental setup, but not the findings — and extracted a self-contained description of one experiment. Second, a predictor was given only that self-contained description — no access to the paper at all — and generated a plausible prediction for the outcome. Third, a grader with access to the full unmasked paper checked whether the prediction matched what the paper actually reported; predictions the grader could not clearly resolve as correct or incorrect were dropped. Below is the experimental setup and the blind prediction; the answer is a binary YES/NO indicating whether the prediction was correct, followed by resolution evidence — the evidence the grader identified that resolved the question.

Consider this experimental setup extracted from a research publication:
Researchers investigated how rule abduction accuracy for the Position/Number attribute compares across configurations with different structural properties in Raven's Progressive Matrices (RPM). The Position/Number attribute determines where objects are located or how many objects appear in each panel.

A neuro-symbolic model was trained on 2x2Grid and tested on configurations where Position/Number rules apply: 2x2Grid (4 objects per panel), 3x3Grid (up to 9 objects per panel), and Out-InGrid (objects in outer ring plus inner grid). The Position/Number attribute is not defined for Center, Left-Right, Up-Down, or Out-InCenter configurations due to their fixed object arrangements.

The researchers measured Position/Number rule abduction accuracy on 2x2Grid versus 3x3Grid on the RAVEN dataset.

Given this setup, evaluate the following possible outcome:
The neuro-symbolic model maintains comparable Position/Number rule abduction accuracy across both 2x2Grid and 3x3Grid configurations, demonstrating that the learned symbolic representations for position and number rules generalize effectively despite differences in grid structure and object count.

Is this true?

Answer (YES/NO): YES